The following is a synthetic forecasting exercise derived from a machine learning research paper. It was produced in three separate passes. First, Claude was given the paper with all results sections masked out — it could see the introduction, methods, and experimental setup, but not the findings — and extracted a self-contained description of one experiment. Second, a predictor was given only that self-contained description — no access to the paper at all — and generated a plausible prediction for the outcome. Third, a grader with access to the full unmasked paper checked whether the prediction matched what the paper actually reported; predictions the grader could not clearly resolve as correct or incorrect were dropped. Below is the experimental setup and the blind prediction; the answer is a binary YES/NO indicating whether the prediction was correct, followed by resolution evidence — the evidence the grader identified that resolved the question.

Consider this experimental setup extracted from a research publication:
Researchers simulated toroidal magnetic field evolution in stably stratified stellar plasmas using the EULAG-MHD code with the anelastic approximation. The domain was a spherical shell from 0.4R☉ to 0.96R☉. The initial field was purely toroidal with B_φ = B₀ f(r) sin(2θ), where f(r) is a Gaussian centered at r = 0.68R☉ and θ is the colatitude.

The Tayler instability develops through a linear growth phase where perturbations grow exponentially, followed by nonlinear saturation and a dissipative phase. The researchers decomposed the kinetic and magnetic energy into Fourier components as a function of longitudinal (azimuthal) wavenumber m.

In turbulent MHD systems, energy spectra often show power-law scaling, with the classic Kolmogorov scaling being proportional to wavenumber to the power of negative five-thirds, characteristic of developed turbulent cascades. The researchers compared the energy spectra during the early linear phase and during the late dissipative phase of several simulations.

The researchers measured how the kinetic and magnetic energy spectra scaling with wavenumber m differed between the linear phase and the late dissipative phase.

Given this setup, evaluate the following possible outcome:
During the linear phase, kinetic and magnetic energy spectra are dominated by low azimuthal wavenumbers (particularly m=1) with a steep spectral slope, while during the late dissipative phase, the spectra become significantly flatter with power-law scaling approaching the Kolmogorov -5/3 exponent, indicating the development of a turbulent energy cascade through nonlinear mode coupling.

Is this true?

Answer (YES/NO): YES